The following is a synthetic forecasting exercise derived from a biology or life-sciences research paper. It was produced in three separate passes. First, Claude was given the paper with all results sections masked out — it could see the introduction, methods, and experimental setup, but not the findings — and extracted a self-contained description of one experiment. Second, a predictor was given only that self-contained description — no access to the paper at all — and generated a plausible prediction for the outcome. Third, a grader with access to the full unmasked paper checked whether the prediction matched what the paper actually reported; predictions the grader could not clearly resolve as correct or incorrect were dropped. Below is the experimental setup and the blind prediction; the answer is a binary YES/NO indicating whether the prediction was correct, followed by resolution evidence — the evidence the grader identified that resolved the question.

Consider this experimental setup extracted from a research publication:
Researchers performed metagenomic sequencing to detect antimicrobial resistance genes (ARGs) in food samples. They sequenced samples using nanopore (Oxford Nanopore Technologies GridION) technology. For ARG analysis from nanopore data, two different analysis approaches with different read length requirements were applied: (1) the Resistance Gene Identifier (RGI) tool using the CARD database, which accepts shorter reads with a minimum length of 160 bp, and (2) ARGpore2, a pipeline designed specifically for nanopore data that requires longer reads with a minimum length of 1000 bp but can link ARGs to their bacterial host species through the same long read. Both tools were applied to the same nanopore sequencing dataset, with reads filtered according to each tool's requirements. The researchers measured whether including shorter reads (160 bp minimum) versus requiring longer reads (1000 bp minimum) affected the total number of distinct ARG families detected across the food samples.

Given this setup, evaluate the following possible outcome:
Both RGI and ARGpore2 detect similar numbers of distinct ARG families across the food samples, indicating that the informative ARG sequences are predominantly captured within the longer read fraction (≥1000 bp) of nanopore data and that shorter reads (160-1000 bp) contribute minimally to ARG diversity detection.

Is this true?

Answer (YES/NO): NO